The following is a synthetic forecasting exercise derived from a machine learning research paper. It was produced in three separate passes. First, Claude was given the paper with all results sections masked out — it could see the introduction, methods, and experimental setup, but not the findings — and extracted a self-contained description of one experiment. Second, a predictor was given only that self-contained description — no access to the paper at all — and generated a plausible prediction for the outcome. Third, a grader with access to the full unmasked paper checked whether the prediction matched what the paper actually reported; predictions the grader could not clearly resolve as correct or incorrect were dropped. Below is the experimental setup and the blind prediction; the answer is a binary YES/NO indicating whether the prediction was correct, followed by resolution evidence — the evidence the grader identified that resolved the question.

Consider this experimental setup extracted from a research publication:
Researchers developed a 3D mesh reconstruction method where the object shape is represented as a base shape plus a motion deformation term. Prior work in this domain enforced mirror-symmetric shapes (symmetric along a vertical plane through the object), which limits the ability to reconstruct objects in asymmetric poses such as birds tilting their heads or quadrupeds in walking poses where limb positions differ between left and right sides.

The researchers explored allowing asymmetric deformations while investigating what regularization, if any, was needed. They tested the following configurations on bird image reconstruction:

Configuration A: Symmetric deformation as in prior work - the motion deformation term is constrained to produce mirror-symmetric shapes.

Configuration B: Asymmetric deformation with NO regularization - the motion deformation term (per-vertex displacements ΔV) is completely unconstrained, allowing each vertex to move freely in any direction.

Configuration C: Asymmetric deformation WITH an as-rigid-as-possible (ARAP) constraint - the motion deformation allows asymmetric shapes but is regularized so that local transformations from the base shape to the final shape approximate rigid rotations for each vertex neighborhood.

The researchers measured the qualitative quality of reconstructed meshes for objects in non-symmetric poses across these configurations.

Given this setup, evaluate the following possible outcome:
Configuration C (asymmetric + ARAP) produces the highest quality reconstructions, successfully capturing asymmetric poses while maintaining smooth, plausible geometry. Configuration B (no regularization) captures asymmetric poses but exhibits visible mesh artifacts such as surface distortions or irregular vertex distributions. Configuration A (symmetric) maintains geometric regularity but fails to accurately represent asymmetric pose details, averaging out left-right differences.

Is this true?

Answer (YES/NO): YES